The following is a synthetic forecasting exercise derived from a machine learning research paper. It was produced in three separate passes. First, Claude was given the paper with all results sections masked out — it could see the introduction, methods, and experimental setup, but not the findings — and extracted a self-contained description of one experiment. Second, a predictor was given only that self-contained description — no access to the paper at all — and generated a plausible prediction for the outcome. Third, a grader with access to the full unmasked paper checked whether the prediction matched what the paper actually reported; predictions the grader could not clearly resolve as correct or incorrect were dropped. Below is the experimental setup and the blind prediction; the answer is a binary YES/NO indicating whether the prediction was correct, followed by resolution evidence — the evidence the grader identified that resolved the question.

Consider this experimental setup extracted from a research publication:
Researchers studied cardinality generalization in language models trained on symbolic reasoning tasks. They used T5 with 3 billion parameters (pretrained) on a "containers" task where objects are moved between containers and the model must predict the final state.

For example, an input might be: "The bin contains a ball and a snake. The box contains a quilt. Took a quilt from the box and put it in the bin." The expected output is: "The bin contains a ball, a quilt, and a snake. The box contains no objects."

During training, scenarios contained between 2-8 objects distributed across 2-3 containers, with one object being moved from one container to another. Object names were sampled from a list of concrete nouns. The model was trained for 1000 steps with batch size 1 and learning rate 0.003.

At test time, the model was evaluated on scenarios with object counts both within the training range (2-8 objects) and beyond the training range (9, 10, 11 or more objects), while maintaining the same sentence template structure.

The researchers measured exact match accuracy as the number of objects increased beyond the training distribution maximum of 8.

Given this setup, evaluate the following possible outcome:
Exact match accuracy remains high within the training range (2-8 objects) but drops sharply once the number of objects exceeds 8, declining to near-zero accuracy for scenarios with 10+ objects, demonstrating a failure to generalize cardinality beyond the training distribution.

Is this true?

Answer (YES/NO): NO